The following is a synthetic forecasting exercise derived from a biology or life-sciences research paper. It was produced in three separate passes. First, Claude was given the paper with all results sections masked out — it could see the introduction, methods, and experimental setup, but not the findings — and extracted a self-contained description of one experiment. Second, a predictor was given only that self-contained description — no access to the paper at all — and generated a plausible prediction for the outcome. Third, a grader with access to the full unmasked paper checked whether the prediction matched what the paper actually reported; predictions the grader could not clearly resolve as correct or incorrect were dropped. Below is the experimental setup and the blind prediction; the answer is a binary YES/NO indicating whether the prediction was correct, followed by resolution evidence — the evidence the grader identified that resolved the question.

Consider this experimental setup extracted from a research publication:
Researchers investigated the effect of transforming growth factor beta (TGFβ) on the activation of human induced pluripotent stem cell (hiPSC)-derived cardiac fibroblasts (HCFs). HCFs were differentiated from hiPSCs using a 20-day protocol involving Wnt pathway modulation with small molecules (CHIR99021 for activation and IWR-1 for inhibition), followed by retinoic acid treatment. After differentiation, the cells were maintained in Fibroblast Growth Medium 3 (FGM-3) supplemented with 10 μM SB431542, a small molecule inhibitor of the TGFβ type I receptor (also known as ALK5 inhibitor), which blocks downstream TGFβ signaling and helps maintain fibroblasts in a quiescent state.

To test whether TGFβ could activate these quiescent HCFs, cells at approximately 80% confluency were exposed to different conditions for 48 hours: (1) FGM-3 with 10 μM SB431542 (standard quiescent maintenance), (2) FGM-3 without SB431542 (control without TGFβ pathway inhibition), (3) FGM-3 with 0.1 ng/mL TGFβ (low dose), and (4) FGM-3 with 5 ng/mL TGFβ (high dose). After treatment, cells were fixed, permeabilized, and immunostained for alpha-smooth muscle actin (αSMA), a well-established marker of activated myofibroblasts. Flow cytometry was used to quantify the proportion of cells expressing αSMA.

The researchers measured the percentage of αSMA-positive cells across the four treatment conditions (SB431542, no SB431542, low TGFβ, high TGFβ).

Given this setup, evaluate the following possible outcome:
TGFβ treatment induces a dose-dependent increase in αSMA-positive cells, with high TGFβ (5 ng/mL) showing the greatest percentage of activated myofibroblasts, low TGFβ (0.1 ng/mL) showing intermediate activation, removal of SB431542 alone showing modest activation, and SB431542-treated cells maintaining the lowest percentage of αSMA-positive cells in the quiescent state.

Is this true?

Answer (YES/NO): NO